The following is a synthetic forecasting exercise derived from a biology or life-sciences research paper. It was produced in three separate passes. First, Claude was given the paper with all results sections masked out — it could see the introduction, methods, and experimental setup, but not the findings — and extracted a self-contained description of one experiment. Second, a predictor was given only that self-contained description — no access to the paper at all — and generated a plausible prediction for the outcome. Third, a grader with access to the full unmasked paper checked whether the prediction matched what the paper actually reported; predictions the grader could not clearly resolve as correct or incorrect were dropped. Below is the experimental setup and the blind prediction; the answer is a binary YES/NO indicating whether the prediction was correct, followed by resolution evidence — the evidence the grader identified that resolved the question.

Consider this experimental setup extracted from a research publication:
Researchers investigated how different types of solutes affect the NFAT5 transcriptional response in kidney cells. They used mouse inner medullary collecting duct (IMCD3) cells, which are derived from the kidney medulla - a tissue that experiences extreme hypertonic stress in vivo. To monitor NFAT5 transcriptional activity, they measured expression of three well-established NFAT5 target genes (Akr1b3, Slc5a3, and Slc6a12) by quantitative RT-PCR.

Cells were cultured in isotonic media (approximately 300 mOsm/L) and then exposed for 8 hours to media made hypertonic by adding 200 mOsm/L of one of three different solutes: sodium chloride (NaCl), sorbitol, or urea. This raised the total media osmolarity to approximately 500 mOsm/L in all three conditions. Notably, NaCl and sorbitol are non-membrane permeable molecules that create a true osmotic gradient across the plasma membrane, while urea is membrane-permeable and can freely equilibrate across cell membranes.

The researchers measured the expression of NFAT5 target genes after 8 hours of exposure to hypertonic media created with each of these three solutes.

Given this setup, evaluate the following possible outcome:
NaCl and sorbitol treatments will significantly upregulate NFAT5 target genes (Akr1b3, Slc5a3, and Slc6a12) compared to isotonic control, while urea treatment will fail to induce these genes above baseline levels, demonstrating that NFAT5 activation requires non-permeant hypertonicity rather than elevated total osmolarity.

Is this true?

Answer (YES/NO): YES